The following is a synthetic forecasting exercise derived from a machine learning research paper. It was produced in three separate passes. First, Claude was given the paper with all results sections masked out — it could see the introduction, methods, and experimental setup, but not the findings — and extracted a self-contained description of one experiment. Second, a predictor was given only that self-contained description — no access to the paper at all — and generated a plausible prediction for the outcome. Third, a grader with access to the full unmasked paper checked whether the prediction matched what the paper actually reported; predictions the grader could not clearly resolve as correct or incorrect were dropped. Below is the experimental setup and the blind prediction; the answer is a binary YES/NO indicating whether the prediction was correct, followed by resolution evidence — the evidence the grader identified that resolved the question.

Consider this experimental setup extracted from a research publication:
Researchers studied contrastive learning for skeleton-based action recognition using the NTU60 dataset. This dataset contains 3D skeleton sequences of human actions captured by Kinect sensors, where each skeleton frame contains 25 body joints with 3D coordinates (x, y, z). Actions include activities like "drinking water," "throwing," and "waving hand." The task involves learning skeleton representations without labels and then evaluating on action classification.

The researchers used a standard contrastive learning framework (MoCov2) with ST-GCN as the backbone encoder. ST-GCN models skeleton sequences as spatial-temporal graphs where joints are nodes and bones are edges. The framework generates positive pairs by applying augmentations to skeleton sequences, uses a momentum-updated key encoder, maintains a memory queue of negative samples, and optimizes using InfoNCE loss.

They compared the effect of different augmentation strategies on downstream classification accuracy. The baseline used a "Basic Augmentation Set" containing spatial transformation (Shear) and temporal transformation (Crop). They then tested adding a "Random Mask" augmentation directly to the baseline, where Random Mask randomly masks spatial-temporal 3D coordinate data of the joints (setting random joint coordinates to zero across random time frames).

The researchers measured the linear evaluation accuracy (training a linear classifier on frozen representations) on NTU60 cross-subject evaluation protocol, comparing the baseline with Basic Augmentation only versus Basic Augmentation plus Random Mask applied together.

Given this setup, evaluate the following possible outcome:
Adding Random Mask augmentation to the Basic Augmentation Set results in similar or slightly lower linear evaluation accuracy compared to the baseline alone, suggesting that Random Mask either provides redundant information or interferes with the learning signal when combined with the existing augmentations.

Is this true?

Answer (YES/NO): NO